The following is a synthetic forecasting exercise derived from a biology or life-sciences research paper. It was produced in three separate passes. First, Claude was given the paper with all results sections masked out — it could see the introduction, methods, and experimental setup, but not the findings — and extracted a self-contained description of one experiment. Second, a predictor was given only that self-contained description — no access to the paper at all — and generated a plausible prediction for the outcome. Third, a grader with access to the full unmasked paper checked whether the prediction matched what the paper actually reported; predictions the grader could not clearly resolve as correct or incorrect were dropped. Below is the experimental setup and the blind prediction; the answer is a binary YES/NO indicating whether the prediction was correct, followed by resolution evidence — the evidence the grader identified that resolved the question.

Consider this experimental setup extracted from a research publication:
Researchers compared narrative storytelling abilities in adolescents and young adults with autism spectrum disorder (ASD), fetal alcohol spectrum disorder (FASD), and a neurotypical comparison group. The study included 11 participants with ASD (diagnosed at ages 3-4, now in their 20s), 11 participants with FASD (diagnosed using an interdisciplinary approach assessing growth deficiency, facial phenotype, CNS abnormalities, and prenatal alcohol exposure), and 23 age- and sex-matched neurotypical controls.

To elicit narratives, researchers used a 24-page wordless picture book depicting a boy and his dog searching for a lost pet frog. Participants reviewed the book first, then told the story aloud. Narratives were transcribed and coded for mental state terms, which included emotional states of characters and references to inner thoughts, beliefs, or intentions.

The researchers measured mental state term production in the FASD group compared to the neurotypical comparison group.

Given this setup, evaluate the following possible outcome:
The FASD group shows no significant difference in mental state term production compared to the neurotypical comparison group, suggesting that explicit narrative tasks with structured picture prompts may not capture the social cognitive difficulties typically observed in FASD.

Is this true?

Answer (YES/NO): YES